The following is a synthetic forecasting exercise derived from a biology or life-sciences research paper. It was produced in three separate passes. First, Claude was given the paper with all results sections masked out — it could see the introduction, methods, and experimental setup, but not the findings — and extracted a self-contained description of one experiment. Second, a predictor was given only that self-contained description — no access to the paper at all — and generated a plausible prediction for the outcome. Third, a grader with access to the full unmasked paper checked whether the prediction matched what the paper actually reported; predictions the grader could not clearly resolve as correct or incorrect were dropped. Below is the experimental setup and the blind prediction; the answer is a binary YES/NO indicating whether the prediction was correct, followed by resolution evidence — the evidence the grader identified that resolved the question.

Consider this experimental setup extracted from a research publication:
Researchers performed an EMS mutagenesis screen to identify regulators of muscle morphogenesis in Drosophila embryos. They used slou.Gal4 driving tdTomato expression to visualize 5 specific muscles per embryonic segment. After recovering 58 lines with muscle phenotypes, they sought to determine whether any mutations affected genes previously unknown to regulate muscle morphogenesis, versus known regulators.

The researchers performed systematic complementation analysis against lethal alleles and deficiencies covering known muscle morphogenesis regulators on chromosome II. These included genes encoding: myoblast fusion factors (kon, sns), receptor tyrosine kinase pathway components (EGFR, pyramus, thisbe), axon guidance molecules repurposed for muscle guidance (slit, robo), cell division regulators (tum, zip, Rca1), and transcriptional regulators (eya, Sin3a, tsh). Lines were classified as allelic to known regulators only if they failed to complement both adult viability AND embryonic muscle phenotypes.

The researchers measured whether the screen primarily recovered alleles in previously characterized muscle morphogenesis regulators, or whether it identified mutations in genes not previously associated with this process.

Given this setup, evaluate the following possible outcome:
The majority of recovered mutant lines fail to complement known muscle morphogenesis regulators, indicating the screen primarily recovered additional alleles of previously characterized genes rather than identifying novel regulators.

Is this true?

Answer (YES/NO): NO